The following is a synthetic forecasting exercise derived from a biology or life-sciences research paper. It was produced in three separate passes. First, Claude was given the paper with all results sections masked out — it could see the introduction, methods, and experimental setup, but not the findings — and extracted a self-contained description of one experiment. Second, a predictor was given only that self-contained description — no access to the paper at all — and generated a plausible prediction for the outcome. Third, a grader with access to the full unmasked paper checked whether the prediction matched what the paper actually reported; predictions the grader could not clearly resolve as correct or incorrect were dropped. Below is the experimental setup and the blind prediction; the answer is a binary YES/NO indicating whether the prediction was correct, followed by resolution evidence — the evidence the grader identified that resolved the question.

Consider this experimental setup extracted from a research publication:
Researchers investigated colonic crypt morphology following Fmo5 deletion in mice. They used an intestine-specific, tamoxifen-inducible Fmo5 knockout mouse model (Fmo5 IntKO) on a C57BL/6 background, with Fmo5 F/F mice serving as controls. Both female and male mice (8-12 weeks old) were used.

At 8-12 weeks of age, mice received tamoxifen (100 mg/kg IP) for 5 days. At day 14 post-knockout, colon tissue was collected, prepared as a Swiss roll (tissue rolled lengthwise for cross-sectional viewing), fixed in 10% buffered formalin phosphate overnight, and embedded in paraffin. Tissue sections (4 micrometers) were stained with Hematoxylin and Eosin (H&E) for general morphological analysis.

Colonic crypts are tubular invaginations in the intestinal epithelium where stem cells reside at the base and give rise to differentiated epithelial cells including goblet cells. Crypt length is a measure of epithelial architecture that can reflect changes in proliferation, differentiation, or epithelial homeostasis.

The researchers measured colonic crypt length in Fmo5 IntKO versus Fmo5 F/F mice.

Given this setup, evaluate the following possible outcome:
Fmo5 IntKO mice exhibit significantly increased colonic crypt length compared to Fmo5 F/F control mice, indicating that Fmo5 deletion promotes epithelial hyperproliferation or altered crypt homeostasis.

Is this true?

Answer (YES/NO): NO